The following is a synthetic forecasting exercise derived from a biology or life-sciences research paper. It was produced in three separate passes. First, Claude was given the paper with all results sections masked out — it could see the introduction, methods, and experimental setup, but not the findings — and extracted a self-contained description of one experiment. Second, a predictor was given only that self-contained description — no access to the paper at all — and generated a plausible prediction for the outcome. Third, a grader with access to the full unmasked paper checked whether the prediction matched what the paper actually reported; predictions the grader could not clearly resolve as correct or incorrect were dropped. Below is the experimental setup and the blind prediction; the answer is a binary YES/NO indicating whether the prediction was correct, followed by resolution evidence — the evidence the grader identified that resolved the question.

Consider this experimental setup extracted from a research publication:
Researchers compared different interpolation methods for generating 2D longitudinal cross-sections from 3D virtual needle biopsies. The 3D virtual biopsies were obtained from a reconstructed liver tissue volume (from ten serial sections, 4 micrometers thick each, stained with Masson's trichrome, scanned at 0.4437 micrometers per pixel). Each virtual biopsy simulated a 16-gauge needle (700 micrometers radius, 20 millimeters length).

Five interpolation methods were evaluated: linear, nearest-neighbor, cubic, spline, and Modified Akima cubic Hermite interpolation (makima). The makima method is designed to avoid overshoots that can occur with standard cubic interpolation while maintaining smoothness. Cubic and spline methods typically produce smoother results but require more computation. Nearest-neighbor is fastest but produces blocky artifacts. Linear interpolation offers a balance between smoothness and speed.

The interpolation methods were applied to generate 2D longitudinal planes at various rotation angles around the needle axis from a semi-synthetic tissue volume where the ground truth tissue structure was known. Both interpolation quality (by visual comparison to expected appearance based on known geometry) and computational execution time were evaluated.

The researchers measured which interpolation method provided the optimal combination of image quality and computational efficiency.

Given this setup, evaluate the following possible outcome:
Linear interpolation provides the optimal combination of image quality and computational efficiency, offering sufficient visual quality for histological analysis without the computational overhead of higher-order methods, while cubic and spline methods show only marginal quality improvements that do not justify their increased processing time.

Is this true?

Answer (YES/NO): YES